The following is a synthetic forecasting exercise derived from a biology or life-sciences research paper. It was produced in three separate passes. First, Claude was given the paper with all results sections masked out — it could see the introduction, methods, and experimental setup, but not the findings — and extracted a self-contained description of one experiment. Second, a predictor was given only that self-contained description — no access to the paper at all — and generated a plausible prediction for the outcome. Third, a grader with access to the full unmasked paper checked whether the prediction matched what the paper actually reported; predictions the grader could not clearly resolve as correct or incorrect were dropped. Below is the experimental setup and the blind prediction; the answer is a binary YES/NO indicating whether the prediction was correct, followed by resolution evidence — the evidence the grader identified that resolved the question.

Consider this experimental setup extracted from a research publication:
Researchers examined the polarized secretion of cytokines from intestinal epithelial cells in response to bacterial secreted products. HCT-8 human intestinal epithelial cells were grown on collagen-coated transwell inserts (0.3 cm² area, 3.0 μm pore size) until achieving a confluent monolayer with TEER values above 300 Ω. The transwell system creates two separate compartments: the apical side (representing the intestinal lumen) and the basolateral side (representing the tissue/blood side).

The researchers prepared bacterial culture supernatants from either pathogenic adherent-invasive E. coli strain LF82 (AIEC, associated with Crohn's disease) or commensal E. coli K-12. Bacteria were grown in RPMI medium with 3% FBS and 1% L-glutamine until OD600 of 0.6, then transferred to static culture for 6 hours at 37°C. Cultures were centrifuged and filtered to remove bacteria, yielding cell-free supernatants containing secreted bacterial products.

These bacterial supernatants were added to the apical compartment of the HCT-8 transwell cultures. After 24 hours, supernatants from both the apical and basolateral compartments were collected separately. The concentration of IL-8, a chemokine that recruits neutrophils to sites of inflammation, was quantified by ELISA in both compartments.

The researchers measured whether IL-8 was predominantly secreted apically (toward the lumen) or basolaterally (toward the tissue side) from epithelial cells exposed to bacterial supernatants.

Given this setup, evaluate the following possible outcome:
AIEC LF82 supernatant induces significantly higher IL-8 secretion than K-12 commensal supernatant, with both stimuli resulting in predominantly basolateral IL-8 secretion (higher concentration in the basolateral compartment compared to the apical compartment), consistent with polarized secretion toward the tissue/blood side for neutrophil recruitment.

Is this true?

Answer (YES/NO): NO